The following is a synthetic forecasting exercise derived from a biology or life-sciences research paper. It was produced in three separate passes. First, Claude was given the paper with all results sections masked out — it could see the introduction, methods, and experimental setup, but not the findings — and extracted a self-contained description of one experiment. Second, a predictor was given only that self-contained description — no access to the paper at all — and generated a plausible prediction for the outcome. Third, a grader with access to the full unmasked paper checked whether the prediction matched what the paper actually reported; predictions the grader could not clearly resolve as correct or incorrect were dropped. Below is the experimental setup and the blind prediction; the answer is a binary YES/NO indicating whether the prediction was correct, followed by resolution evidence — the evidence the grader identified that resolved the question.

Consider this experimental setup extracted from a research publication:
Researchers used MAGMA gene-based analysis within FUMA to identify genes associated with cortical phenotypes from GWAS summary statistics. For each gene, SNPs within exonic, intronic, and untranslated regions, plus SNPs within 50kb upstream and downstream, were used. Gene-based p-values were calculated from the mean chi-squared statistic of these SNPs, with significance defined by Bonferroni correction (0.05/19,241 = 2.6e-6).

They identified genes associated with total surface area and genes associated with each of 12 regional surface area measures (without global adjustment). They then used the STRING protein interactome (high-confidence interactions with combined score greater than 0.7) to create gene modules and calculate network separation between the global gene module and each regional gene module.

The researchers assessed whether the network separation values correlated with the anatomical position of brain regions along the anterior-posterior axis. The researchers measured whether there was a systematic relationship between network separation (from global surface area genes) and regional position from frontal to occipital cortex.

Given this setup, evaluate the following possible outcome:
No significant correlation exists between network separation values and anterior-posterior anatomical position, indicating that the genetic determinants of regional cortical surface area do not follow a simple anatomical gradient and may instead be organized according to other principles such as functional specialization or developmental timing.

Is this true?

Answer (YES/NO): NO